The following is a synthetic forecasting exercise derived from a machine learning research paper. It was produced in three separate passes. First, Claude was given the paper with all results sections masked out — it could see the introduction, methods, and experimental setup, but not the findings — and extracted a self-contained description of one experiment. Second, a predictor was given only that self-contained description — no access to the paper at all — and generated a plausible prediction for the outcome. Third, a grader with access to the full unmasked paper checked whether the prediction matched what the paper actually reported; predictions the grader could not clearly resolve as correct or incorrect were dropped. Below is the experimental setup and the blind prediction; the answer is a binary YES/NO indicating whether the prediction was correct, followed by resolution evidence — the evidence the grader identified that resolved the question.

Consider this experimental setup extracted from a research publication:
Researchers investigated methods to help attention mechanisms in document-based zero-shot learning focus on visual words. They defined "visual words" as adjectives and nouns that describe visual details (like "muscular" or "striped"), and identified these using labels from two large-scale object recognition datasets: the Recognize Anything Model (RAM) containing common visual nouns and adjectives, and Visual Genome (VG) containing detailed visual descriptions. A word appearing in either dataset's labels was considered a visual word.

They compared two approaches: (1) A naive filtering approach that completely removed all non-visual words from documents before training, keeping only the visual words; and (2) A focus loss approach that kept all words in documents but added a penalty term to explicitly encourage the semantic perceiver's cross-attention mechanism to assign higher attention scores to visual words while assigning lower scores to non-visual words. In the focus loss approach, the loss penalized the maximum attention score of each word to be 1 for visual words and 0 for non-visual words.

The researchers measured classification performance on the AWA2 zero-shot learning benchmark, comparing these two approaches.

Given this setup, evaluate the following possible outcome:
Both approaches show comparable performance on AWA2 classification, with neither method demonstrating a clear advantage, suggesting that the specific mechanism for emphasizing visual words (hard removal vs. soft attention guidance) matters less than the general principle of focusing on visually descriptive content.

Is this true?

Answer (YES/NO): NO